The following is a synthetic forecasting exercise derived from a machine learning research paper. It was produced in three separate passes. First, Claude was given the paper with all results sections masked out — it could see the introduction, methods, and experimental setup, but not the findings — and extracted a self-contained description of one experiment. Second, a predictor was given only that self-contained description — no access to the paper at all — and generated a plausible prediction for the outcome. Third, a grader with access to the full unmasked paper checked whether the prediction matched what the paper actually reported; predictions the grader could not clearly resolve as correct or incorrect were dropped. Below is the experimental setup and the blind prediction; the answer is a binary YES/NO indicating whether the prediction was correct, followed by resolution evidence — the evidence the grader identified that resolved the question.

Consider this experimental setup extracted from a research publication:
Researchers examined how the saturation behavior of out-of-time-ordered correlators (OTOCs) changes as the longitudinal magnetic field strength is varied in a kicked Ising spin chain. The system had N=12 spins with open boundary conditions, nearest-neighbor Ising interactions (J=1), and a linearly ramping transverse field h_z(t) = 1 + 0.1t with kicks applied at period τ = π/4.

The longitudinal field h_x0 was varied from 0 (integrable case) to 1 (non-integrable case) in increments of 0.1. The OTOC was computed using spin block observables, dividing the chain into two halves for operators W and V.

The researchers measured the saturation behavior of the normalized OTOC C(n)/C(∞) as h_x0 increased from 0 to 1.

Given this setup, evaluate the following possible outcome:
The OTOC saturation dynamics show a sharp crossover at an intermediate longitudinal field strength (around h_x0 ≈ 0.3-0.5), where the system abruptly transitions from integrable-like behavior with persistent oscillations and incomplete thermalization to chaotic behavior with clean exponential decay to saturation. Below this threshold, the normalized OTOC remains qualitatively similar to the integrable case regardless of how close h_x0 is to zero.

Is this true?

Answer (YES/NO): NO